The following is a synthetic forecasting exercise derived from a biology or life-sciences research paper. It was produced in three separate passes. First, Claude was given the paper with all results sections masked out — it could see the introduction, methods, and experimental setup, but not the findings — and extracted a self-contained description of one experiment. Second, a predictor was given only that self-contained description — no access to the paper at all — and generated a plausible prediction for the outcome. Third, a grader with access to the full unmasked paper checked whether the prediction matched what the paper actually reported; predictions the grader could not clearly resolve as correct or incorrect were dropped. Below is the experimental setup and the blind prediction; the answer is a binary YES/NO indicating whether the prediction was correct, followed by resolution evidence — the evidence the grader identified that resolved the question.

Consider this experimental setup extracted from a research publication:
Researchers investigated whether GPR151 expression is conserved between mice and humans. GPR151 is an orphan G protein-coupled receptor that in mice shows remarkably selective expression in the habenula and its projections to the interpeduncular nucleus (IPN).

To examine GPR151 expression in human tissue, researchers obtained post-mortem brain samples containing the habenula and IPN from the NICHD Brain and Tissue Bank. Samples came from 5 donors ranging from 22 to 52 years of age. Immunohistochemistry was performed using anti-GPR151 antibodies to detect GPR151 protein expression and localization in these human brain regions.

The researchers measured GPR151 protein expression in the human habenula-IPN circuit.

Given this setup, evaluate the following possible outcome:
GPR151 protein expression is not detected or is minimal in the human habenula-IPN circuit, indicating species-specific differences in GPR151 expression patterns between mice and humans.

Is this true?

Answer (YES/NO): NO